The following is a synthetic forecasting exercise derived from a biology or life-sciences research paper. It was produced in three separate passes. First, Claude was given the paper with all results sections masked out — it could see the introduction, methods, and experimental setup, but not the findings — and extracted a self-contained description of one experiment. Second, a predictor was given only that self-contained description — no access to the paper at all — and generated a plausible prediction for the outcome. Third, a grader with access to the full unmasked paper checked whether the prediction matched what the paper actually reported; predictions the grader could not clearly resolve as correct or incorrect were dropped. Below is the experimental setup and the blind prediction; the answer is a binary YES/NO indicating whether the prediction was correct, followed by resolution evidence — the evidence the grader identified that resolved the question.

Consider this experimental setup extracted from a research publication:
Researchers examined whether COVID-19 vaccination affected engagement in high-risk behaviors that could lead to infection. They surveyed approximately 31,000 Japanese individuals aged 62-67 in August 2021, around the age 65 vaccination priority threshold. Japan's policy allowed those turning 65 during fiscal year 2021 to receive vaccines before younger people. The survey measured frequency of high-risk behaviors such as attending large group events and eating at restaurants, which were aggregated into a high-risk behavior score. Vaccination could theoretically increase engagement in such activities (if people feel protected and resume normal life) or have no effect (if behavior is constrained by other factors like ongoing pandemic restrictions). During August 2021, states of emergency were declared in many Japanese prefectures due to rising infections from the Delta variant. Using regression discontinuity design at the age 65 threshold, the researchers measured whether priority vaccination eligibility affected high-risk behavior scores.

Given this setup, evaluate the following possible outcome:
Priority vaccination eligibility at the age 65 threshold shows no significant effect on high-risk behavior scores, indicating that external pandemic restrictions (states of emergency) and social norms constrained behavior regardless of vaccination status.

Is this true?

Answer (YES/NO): YES